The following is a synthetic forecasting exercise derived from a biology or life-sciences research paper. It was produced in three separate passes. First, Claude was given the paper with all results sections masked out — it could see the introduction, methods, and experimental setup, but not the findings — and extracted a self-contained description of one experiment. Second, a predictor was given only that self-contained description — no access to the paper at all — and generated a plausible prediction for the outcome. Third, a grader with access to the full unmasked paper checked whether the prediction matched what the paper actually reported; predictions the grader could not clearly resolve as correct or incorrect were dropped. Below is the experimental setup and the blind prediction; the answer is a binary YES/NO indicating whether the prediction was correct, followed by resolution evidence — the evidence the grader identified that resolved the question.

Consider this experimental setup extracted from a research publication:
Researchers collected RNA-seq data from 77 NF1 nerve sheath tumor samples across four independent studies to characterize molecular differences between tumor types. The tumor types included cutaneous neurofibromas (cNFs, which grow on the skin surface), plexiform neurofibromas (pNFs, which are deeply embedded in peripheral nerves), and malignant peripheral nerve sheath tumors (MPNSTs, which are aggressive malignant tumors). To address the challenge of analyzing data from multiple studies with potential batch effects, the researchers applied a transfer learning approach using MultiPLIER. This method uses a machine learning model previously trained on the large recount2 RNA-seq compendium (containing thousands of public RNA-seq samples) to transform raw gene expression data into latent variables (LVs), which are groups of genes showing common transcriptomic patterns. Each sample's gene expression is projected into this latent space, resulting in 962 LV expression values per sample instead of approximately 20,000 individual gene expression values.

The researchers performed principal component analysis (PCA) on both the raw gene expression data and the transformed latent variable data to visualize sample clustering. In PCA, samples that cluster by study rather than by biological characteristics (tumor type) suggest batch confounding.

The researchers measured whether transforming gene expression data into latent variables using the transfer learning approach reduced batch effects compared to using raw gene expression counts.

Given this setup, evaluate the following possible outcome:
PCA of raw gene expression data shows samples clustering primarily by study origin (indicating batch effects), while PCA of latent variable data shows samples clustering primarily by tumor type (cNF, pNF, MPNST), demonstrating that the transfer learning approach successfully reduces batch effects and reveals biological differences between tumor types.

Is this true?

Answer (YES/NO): NO